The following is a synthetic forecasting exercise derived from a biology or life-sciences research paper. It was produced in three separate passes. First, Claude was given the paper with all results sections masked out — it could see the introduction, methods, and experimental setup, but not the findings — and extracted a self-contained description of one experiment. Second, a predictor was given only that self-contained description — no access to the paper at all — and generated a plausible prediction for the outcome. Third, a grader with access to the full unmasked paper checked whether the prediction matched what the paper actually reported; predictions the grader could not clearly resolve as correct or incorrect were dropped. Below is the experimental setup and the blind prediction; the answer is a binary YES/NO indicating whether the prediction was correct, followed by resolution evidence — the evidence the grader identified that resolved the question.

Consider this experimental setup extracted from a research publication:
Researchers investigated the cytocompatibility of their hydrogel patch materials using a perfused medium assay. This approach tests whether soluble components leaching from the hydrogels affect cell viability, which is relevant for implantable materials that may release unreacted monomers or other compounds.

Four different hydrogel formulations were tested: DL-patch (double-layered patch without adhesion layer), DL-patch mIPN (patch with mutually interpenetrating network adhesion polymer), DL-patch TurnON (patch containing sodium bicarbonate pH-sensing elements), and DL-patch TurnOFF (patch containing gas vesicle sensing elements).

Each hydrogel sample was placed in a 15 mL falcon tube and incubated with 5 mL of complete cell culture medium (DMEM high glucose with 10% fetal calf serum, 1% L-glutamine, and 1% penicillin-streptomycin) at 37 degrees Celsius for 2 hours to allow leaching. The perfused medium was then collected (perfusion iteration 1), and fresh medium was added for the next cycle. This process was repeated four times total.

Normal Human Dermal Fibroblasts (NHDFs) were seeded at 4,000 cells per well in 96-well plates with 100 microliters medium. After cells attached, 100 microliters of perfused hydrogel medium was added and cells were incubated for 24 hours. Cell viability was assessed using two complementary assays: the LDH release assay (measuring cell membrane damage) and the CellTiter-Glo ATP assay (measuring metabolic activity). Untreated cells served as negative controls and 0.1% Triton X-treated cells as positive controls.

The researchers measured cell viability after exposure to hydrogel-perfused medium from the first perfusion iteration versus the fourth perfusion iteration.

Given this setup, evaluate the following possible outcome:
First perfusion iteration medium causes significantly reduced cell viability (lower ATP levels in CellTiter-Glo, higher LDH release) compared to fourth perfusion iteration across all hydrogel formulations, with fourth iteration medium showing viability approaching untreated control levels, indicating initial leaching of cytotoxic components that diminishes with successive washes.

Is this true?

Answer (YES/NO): NO